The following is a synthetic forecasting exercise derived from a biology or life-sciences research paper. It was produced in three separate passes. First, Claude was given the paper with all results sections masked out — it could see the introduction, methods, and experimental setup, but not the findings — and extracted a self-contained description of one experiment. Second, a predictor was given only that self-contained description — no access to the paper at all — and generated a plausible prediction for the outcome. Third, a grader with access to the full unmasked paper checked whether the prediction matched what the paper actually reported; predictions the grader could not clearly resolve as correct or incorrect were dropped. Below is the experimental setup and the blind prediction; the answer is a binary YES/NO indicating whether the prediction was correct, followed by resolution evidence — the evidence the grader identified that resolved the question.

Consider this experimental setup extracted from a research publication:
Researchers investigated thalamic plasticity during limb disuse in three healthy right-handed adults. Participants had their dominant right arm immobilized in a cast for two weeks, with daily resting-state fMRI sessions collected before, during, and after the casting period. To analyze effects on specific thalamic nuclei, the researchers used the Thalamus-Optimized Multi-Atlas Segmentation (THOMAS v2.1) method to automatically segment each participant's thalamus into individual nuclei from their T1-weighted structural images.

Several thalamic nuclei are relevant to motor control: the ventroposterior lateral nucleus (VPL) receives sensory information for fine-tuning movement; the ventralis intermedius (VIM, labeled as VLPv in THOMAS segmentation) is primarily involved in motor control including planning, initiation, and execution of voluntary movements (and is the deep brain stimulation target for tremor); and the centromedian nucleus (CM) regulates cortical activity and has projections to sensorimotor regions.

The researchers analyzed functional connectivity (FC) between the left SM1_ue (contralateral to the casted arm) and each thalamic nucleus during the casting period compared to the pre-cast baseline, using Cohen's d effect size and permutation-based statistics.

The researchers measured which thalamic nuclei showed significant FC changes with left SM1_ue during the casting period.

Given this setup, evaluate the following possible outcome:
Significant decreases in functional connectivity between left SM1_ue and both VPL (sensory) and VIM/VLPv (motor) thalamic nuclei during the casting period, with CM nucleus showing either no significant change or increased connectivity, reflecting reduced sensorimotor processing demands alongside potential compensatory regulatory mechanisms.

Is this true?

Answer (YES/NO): NO